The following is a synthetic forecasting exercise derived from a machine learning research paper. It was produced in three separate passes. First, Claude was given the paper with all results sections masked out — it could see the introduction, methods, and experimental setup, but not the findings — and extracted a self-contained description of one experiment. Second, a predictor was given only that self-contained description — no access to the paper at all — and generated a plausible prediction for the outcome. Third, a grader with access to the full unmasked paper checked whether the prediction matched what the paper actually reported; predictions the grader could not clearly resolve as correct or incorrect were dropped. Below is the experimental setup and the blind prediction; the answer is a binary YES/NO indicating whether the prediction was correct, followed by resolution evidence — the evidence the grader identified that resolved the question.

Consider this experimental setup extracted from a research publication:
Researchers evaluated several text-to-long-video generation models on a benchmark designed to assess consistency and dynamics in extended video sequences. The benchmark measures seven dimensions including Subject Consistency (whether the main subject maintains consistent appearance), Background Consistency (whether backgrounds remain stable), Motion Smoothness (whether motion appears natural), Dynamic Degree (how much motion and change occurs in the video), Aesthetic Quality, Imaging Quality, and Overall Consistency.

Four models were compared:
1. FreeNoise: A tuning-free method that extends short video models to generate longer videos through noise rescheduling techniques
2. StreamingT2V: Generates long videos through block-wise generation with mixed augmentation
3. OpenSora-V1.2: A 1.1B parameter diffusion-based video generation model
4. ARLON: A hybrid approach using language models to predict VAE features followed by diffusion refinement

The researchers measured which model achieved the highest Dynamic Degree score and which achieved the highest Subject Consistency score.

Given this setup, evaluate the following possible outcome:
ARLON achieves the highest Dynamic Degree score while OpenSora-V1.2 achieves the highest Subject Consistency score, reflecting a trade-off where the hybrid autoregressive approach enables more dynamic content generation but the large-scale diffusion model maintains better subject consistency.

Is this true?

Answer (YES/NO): NO